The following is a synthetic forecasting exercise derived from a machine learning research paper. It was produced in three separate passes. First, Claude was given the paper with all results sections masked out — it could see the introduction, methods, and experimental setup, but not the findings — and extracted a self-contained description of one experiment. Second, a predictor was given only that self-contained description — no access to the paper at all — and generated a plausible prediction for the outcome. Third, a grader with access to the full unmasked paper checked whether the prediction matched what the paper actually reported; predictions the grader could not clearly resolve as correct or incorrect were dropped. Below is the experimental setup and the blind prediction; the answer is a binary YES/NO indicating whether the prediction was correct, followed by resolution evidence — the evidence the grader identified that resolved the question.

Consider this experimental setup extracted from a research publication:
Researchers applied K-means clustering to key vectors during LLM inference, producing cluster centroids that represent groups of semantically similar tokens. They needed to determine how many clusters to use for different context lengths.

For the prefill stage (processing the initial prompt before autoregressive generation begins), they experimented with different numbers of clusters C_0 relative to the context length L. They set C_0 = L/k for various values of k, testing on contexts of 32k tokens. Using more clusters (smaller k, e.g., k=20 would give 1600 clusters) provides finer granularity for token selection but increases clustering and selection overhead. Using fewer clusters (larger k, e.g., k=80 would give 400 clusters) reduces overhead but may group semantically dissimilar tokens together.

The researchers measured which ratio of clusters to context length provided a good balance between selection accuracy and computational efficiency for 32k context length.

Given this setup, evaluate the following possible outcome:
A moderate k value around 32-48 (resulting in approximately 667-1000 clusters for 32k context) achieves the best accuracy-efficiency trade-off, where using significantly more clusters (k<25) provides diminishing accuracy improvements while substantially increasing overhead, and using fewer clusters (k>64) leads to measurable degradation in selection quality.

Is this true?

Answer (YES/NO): NO